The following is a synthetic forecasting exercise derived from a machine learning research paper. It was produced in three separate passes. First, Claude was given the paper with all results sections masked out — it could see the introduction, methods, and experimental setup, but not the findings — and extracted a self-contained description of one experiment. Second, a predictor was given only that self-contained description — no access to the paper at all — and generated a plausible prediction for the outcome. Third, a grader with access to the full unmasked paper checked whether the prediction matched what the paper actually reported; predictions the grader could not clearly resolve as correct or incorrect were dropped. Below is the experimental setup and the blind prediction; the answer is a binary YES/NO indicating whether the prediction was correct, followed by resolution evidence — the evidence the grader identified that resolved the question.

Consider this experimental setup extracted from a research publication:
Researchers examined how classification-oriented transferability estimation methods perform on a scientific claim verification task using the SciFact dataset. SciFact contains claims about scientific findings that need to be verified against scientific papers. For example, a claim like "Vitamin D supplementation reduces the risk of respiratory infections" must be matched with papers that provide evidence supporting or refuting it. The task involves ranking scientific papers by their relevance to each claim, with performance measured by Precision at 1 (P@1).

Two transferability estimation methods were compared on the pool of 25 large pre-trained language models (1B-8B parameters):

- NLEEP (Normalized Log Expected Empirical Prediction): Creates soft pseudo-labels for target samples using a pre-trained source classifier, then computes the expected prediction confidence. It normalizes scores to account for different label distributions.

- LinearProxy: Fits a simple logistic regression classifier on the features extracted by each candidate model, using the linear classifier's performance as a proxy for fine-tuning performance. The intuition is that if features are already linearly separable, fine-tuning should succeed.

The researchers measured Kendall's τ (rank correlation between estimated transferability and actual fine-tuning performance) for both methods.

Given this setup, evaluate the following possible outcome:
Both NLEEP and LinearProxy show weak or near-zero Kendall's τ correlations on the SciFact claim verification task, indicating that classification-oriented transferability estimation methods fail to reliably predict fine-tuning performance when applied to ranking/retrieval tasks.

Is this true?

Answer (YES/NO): NO